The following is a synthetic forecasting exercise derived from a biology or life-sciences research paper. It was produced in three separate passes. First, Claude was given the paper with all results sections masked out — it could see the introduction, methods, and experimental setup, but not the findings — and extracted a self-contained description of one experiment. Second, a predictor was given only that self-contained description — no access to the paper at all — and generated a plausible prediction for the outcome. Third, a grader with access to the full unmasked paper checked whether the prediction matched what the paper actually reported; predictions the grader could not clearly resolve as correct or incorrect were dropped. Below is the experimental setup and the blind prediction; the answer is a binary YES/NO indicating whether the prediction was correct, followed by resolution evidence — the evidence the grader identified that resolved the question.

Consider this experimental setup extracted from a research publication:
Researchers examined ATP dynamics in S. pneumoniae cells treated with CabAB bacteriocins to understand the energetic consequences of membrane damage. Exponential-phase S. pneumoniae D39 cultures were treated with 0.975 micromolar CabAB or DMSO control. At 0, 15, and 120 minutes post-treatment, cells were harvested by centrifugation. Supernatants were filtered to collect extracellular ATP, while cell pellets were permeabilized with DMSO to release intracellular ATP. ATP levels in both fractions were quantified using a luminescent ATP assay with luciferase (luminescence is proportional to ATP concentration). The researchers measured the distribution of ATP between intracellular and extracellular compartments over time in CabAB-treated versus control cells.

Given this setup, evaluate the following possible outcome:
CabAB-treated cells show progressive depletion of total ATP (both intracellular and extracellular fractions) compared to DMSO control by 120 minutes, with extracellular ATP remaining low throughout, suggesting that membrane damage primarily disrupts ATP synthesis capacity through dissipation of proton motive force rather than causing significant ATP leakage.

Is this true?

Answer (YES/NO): NO